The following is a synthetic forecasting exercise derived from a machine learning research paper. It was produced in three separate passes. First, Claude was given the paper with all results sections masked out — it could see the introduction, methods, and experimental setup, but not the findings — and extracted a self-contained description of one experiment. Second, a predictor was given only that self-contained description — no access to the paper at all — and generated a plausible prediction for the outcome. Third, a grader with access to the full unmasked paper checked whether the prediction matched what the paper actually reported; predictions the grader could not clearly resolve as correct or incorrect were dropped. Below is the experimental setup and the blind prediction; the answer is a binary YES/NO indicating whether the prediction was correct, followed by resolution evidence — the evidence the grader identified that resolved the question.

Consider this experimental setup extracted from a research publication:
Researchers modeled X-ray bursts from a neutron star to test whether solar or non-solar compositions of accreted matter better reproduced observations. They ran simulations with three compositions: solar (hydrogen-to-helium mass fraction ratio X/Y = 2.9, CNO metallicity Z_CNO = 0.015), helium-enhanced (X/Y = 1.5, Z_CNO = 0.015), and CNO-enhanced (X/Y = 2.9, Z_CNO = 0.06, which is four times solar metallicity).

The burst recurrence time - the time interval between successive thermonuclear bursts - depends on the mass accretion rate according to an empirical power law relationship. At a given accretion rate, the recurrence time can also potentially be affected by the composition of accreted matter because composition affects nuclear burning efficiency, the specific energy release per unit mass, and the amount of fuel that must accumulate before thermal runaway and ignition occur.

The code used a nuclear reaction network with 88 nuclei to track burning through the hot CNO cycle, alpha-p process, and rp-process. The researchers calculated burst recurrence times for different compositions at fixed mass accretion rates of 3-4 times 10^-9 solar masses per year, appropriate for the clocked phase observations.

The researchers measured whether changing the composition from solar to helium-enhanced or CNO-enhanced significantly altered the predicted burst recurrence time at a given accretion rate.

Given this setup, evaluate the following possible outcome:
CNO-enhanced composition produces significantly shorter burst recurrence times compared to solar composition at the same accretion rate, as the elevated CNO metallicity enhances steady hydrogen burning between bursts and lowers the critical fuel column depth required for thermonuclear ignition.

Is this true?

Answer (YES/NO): NO